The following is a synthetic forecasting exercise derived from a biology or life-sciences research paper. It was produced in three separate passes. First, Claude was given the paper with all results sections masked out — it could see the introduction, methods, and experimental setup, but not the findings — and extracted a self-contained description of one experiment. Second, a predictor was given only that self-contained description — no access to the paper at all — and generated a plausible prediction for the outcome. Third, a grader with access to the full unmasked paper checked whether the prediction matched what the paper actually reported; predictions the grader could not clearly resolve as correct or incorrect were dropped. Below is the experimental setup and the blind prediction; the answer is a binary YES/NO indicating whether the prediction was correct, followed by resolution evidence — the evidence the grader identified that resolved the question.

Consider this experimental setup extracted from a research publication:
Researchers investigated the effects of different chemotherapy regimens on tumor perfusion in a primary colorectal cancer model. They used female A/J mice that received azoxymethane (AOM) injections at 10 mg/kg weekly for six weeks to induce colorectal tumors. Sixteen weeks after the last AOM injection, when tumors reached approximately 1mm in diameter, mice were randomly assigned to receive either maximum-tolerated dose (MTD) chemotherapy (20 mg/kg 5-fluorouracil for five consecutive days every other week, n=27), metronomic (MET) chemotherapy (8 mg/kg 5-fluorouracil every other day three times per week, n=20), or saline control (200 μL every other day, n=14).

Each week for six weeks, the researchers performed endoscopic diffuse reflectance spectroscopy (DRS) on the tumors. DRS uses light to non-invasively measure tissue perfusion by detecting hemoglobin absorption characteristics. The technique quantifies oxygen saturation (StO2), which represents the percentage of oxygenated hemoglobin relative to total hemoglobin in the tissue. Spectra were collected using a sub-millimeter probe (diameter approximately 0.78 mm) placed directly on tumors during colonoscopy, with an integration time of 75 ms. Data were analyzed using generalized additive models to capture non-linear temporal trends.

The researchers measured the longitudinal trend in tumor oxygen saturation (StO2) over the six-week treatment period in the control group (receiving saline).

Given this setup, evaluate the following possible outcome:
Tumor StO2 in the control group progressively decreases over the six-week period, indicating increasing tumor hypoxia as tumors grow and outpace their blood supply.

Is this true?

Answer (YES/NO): NO